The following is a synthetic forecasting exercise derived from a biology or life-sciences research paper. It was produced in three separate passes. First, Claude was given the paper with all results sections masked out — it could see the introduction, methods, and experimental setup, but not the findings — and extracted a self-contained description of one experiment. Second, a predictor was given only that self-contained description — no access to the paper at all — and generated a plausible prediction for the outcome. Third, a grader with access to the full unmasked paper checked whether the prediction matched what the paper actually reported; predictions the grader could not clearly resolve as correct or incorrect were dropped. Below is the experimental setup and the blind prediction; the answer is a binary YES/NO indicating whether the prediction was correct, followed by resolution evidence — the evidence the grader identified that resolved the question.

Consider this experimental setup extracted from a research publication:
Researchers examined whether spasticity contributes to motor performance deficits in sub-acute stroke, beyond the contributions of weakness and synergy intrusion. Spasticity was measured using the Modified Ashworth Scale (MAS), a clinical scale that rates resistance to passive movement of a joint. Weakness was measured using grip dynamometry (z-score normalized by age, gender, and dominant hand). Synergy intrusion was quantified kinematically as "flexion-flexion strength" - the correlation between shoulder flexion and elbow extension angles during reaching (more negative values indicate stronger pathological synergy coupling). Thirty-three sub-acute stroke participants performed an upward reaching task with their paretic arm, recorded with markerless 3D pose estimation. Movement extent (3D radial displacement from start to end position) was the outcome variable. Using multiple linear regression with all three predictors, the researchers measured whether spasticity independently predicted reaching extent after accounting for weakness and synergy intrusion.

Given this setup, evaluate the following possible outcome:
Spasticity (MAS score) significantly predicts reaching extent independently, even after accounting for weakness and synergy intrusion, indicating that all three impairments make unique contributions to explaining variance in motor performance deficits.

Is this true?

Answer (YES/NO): NO